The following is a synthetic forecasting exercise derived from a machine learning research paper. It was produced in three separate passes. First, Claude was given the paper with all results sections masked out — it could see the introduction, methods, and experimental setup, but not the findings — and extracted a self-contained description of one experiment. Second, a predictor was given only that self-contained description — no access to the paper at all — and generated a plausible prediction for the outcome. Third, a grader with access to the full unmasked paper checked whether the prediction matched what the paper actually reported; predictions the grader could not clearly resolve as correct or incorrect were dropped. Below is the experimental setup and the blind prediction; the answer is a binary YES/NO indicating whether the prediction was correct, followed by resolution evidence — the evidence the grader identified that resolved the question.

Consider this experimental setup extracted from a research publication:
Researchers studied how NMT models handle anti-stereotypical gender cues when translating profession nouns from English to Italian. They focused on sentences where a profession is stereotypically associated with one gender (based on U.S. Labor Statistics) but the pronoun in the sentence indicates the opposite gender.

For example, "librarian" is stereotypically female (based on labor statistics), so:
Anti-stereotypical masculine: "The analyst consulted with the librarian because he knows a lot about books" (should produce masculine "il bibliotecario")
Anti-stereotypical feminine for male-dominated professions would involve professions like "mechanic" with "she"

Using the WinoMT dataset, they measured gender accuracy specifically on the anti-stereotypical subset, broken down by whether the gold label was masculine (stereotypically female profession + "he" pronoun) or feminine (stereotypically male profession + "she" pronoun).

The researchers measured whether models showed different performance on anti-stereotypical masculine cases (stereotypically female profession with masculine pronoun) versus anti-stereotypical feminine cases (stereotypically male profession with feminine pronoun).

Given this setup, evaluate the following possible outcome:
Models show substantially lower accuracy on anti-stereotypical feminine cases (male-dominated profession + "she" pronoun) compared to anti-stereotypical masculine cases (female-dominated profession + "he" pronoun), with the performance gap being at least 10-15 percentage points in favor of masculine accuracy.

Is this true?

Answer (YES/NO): YES